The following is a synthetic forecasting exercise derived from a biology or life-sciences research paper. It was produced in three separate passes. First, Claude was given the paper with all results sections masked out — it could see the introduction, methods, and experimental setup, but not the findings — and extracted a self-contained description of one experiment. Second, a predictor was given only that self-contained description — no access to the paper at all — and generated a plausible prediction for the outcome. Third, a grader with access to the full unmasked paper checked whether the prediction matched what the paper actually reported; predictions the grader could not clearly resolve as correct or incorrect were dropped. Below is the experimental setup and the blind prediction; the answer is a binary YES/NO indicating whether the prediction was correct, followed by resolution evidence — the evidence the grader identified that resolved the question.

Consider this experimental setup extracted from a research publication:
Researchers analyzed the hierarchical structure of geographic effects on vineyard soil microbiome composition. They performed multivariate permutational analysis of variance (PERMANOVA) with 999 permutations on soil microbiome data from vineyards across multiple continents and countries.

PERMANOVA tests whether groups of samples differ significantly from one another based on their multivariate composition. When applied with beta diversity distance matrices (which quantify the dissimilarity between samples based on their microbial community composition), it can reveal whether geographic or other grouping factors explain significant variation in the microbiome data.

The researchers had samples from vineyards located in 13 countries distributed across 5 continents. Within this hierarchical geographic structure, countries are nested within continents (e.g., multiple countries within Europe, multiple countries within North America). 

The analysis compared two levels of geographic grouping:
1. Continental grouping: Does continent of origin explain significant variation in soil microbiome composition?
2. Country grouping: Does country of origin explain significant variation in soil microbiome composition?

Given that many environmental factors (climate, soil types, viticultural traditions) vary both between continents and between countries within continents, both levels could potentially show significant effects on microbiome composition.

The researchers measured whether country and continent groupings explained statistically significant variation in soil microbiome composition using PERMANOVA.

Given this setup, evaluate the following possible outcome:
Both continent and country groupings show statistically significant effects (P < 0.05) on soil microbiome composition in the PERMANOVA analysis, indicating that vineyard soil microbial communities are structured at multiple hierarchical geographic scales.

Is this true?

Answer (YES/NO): YES